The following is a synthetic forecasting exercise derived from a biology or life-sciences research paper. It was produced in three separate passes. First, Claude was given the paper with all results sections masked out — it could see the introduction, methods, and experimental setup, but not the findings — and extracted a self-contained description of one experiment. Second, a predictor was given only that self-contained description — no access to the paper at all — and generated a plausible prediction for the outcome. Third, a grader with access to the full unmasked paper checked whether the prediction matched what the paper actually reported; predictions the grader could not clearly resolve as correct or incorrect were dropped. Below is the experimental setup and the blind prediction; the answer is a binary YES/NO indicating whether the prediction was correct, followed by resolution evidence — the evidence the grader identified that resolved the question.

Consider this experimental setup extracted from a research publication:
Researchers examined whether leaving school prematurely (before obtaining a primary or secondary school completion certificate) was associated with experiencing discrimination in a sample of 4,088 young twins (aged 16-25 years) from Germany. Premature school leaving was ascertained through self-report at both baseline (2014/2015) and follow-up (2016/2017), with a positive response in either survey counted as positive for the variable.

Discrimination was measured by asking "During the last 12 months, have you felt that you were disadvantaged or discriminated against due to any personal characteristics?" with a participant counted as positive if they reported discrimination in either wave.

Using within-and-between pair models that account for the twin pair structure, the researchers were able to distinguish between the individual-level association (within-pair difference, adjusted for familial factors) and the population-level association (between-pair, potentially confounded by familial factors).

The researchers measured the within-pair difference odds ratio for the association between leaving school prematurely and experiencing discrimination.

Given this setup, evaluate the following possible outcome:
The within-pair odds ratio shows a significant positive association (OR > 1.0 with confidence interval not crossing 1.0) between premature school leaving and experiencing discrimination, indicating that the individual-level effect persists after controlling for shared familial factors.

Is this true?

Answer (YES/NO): NO